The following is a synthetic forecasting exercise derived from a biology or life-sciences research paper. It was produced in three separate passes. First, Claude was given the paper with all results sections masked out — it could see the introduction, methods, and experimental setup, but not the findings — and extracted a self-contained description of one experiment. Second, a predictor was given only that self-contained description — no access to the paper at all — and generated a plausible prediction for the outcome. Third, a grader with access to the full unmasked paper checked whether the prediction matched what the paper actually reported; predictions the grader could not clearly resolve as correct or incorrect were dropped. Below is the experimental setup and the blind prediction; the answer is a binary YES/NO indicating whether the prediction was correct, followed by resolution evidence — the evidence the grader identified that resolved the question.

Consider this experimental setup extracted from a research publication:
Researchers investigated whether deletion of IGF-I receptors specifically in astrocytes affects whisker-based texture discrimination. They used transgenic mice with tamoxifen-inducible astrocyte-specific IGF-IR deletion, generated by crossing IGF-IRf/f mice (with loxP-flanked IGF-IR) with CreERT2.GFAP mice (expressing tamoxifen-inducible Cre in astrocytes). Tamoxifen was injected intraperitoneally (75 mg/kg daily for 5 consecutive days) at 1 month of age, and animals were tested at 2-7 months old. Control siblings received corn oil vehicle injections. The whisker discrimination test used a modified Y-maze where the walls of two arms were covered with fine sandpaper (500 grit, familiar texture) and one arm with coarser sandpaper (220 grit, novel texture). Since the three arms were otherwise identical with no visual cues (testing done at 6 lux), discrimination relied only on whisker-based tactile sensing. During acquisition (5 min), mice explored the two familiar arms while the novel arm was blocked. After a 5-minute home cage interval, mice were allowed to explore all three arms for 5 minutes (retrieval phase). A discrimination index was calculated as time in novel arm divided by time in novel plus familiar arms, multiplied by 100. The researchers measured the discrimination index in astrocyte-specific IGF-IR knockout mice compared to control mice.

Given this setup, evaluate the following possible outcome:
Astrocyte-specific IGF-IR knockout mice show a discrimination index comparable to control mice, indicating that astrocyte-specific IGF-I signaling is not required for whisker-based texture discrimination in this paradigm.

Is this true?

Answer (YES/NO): NO